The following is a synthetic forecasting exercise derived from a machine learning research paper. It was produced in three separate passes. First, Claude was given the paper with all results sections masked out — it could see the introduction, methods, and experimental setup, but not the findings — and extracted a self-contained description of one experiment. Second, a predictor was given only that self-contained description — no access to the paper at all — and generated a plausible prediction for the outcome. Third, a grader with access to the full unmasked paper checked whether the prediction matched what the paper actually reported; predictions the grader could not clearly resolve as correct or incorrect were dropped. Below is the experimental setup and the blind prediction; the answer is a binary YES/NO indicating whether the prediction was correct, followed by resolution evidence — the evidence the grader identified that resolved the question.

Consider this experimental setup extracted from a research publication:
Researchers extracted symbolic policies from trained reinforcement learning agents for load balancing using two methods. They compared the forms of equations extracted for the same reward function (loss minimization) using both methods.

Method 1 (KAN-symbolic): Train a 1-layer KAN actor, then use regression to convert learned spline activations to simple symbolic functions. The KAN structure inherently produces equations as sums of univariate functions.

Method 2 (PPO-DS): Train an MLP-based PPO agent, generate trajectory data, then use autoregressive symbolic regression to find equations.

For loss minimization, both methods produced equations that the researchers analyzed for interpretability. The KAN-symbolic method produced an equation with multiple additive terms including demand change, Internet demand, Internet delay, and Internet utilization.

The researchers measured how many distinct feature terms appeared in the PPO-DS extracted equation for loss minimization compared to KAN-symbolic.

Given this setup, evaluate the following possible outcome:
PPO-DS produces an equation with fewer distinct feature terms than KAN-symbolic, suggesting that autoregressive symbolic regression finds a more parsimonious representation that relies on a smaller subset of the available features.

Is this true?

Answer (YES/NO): YES